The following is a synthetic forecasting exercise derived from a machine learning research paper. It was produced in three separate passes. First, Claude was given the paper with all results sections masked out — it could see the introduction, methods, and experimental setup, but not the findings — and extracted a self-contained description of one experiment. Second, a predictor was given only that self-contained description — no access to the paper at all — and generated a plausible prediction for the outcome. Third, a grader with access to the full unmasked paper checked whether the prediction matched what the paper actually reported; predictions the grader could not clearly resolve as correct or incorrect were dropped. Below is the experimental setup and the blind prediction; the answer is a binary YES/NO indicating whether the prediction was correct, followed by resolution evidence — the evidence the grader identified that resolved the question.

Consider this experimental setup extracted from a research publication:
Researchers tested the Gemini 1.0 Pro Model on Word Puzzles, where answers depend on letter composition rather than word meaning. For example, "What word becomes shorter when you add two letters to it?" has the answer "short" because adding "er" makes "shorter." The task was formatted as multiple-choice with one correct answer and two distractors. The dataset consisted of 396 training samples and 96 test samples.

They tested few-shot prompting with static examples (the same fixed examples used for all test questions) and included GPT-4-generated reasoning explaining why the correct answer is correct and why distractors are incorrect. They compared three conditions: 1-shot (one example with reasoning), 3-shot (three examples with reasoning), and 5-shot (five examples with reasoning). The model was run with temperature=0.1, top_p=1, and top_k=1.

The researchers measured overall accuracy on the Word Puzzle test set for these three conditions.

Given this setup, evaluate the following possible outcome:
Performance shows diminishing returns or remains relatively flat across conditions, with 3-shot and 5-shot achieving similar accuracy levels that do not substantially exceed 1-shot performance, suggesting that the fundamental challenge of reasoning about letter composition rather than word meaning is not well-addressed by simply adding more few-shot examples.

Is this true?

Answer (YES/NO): NO